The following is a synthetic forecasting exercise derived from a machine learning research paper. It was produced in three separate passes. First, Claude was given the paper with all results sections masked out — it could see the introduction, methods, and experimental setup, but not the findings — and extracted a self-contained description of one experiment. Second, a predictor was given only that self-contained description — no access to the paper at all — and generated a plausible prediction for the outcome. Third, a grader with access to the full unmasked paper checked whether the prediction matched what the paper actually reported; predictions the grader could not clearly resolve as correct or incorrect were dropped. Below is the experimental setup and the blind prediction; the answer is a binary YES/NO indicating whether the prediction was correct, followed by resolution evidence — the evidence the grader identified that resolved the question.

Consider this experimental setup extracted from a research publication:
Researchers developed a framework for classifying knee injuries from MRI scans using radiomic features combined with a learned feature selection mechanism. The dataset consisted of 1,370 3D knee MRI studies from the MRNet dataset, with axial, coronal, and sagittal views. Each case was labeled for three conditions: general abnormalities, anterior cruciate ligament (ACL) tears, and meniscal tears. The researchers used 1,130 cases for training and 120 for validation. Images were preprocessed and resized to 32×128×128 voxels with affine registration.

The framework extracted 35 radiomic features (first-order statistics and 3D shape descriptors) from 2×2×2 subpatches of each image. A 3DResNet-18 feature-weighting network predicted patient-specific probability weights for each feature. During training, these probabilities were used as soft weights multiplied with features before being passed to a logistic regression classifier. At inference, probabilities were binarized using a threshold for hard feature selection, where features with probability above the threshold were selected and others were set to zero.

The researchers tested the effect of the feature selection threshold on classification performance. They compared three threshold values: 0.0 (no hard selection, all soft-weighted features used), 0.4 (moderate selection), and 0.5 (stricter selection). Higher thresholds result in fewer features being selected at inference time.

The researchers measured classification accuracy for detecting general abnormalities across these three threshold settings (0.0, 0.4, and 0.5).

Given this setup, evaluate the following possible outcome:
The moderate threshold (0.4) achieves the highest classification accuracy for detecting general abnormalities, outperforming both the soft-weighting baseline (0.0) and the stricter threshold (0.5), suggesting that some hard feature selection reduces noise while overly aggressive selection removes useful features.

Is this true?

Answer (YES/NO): NO